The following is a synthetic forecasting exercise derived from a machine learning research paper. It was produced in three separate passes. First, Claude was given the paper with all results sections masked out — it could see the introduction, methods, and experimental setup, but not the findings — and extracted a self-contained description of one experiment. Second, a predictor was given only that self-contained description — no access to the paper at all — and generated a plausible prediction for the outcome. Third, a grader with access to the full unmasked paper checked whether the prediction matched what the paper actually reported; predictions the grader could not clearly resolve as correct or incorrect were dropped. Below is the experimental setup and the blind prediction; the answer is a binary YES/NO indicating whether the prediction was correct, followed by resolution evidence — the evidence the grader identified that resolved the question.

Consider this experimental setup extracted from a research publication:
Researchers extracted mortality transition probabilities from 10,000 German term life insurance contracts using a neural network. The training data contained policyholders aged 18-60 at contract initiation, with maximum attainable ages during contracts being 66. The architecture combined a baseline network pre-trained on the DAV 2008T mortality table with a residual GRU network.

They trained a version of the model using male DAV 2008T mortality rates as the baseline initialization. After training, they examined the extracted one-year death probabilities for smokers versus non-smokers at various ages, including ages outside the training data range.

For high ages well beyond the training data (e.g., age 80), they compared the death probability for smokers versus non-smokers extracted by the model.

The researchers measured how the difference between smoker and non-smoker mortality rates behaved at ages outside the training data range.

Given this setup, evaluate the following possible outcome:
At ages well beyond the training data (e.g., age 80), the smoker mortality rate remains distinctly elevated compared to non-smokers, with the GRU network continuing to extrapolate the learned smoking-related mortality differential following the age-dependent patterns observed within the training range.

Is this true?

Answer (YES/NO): NO